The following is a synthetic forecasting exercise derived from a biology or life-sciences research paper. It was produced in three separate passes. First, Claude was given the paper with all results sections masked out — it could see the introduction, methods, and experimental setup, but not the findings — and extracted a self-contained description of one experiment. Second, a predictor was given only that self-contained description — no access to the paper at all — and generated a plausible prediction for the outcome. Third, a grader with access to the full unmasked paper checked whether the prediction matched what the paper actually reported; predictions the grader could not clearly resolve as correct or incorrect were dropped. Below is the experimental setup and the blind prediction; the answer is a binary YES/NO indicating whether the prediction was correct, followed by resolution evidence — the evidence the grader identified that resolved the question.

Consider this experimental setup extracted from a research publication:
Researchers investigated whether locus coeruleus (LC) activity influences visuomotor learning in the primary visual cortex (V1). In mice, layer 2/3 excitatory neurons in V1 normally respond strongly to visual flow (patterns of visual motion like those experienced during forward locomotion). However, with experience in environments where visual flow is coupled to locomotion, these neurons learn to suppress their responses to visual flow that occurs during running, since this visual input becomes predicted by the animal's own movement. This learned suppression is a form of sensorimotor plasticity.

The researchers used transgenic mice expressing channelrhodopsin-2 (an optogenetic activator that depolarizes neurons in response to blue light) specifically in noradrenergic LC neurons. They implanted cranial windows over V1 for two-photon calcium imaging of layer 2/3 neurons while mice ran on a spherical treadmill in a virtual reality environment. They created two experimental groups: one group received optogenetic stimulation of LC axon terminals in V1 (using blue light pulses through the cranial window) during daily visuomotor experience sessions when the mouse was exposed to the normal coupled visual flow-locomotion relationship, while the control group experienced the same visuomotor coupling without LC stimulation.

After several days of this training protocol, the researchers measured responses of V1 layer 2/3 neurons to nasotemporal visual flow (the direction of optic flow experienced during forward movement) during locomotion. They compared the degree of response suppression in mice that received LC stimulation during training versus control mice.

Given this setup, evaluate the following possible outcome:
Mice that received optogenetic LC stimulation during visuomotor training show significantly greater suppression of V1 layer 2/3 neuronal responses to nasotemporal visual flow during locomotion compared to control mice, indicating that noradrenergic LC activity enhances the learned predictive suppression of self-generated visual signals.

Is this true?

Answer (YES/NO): YES